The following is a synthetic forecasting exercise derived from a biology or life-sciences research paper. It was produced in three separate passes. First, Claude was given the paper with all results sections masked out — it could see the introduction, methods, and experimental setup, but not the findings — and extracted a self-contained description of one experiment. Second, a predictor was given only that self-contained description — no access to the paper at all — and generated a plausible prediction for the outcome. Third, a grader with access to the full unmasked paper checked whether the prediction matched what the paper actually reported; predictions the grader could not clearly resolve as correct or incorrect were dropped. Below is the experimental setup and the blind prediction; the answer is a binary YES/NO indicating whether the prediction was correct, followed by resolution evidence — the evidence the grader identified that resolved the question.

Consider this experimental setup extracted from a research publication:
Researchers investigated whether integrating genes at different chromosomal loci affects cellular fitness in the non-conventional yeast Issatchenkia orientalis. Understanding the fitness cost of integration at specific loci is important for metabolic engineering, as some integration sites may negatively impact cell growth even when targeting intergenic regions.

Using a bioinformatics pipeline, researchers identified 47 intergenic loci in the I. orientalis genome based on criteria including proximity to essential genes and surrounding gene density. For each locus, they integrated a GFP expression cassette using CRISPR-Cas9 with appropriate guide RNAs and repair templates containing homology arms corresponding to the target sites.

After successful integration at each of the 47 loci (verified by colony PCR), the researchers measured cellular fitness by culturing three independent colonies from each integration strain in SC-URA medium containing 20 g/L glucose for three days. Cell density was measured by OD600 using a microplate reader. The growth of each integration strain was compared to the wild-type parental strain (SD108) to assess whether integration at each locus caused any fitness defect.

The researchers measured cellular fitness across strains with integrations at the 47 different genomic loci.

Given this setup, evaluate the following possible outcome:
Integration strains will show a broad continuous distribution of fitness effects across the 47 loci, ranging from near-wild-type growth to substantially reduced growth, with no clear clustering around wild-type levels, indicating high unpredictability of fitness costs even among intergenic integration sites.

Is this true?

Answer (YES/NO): NO